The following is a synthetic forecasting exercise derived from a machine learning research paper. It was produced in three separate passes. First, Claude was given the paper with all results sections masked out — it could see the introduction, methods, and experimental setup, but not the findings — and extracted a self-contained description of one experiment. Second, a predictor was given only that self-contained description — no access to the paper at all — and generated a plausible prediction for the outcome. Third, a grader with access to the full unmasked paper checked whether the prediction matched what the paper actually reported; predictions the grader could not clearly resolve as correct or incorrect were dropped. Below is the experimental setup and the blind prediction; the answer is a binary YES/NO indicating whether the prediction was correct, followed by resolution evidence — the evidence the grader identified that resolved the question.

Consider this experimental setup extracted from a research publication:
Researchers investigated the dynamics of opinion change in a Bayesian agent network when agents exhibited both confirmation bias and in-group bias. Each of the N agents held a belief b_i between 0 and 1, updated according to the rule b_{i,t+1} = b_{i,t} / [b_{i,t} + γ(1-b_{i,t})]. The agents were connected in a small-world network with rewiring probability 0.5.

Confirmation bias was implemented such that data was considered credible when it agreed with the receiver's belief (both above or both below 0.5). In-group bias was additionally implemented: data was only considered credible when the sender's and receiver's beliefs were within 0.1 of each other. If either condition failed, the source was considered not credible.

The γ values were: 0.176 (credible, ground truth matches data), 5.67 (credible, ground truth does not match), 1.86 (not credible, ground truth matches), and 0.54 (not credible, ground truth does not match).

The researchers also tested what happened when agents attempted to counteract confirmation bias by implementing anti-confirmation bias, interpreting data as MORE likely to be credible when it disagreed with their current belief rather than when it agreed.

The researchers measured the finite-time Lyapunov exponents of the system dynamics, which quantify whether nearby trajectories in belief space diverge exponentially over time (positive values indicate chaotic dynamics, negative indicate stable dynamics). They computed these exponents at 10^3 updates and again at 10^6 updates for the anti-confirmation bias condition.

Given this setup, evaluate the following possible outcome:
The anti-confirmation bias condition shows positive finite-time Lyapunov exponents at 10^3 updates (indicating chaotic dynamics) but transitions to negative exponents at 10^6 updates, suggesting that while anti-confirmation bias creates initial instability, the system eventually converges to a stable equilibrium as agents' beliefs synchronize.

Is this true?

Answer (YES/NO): YES